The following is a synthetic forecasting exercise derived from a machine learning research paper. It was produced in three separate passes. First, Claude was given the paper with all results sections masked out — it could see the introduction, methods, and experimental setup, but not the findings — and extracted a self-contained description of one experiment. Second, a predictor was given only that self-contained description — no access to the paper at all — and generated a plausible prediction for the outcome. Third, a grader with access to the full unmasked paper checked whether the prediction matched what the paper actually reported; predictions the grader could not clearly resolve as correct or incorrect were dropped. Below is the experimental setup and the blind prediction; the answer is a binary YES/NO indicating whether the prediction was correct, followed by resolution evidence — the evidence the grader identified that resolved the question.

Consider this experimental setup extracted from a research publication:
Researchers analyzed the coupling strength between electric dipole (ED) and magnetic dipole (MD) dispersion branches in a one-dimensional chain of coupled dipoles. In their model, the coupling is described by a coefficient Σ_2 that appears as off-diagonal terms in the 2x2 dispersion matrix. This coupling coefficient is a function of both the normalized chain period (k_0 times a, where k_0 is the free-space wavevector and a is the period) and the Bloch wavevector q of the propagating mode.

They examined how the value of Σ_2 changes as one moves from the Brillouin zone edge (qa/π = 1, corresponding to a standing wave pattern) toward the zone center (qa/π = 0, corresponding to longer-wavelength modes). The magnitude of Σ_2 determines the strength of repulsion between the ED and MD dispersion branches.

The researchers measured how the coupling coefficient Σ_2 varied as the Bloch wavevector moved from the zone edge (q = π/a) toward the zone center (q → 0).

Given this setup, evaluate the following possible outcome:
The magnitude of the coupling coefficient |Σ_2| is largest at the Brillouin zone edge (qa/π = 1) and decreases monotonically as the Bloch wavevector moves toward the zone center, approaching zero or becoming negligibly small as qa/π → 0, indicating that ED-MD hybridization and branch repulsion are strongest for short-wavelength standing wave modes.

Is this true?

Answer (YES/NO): NO